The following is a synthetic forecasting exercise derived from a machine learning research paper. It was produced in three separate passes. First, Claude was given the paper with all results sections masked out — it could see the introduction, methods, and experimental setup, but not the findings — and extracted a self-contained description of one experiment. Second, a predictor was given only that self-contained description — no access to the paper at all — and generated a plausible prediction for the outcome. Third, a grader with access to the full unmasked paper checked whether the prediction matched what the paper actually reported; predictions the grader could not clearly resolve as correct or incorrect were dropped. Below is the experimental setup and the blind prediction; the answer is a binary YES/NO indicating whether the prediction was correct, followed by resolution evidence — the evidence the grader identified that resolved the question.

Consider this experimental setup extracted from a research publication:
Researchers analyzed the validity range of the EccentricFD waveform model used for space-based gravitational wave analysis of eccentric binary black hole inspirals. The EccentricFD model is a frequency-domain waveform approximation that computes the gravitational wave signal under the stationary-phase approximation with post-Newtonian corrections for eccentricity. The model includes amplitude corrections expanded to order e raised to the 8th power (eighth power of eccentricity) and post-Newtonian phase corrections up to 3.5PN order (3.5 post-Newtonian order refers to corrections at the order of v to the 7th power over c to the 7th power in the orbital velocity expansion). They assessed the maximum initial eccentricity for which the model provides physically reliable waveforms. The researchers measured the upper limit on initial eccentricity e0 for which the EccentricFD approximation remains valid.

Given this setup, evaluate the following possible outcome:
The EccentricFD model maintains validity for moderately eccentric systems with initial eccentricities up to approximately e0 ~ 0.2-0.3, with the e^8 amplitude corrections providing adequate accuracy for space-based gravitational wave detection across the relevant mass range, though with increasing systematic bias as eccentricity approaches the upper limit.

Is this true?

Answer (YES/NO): NO